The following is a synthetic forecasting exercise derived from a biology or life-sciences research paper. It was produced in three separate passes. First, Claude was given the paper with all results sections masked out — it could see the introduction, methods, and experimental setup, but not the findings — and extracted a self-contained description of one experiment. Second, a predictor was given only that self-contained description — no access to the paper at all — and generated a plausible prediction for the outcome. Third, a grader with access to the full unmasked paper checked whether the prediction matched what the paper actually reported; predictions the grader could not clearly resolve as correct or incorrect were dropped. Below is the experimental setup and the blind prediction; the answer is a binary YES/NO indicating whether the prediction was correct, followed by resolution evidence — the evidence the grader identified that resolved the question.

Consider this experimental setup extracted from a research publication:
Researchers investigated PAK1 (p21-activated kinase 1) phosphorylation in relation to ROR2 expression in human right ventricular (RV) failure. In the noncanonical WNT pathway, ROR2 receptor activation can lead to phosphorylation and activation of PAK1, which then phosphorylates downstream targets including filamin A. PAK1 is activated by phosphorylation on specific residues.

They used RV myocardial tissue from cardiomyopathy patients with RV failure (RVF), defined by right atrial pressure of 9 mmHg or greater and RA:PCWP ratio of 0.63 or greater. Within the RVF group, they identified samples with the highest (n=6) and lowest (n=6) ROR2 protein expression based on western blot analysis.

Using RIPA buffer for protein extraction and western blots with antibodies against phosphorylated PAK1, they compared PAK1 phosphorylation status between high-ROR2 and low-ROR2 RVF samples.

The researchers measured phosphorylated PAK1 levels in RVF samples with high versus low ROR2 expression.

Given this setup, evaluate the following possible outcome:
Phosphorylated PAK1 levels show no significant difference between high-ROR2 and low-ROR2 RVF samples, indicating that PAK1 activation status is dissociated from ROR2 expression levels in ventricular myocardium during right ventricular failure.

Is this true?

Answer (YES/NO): NO